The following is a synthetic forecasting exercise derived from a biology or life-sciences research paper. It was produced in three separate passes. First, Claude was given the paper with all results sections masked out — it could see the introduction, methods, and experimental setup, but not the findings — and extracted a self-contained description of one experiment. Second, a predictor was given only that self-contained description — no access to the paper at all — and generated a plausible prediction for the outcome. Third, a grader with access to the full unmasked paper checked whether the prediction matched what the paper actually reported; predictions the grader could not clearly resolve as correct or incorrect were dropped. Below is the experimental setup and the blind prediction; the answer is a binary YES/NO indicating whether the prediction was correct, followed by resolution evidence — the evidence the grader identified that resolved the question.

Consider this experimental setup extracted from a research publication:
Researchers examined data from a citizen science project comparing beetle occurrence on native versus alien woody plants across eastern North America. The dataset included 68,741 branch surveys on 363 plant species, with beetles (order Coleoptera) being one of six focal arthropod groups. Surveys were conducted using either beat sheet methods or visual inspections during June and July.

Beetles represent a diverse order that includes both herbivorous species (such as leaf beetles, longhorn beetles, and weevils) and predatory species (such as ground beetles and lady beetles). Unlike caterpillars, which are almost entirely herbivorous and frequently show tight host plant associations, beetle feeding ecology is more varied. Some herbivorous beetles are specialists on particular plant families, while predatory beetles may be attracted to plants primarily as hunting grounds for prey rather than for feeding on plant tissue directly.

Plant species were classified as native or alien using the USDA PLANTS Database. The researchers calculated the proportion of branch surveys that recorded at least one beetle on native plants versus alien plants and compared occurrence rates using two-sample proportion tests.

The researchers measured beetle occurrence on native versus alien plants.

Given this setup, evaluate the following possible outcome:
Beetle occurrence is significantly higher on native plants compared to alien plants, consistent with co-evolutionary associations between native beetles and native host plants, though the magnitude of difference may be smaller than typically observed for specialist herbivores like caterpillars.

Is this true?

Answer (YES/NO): YES